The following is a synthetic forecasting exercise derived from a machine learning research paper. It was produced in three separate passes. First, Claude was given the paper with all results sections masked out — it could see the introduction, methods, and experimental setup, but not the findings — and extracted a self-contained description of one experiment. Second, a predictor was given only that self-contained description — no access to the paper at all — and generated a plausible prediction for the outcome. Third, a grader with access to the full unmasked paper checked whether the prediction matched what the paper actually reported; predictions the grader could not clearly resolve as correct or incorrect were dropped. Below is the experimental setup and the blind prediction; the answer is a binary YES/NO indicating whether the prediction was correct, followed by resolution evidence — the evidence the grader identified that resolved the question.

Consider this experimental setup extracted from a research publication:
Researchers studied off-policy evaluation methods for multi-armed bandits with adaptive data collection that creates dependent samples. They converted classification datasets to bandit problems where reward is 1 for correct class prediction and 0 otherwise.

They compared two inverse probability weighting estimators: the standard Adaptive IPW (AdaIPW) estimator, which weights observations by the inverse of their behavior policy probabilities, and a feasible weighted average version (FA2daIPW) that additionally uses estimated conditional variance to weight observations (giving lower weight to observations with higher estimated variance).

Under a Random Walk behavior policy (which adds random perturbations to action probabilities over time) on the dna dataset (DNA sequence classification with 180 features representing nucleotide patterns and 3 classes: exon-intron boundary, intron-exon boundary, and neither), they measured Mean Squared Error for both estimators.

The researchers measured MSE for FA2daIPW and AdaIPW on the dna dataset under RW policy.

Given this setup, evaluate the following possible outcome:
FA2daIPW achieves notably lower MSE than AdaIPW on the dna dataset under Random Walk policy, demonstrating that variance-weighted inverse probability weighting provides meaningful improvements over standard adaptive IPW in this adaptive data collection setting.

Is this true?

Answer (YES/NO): NO